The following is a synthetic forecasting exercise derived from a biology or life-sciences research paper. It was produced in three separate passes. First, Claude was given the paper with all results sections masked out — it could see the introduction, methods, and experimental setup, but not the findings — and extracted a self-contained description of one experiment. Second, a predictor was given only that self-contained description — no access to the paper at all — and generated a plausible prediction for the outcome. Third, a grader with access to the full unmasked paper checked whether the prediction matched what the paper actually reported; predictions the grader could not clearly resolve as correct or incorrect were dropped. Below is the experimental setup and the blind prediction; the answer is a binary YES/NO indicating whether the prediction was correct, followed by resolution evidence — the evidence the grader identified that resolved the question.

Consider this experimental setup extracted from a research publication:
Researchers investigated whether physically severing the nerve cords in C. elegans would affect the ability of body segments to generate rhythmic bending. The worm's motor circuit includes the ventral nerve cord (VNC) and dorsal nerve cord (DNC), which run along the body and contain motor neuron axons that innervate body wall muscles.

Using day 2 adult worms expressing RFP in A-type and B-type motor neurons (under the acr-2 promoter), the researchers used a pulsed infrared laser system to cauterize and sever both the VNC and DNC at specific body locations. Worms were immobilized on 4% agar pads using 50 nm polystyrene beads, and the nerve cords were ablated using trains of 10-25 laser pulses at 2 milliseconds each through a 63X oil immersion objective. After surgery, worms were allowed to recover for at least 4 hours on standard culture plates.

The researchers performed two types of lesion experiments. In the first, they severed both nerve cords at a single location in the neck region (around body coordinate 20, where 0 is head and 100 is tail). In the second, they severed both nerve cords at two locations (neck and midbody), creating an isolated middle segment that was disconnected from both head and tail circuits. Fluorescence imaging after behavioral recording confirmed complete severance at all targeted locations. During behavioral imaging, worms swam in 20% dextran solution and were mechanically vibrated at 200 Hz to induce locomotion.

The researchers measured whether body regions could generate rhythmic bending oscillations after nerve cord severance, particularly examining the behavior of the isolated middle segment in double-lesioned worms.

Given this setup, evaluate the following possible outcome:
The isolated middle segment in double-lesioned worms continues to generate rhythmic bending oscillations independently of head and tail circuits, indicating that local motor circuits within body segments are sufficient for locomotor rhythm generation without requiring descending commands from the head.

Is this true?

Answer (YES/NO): YES